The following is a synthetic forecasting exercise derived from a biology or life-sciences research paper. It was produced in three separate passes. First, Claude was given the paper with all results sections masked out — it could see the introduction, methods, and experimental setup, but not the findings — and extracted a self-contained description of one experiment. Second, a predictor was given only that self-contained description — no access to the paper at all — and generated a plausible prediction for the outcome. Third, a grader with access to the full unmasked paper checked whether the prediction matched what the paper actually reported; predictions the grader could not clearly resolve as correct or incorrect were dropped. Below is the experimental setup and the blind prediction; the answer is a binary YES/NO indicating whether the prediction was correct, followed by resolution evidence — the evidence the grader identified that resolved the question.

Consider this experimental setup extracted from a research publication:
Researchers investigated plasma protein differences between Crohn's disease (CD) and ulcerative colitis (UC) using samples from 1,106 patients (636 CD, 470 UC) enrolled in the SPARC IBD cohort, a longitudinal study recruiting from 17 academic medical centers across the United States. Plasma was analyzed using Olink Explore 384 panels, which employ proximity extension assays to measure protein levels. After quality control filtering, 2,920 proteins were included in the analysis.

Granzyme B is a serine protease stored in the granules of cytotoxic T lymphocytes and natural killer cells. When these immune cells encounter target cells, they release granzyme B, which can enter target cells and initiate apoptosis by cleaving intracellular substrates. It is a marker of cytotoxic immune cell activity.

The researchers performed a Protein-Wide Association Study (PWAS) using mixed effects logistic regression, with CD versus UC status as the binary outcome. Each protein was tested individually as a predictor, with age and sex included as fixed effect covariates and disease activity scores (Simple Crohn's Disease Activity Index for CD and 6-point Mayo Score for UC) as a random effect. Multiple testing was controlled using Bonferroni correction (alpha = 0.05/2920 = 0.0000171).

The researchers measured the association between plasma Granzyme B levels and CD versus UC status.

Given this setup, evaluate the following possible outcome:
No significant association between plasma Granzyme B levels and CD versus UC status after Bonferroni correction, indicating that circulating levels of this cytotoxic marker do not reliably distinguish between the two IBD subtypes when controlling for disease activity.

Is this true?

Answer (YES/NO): NO